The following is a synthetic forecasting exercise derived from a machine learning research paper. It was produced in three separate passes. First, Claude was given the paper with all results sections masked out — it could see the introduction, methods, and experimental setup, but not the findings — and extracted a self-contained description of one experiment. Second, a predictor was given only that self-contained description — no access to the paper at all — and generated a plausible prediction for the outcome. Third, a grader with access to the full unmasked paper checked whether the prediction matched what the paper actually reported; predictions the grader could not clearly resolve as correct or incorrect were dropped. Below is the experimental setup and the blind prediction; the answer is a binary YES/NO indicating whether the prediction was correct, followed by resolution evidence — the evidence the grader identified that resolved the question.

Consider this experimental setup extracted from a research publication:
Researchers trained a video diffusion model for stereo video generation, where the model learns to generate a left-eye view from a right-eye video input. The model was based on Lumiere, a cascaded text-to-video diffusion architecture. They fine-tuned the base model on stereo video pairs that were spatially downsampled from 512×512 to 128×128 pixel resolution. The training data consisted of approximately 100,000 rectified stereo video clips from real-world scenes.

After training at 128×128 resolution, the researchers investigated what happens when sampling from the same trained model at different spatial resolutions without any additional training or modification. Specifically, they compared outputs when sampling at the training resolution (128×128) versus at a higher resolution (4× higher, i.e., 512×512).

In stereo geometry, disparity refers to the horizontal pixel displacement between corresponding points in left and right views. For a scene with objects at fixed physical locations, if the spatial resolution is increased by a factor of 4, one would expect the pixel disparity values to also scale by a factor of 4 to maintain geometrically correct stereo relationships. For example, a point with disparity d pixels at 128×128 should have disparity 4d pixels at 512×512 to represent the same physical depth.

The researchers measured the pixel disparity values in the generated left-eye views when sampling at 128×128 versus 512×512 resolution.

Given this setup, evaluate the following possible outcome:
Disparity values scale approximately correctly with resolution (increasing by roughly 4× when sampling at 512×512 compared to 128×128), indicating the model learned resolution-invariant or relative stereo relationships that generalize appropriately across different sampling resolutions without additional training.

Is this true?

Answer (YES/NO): NO